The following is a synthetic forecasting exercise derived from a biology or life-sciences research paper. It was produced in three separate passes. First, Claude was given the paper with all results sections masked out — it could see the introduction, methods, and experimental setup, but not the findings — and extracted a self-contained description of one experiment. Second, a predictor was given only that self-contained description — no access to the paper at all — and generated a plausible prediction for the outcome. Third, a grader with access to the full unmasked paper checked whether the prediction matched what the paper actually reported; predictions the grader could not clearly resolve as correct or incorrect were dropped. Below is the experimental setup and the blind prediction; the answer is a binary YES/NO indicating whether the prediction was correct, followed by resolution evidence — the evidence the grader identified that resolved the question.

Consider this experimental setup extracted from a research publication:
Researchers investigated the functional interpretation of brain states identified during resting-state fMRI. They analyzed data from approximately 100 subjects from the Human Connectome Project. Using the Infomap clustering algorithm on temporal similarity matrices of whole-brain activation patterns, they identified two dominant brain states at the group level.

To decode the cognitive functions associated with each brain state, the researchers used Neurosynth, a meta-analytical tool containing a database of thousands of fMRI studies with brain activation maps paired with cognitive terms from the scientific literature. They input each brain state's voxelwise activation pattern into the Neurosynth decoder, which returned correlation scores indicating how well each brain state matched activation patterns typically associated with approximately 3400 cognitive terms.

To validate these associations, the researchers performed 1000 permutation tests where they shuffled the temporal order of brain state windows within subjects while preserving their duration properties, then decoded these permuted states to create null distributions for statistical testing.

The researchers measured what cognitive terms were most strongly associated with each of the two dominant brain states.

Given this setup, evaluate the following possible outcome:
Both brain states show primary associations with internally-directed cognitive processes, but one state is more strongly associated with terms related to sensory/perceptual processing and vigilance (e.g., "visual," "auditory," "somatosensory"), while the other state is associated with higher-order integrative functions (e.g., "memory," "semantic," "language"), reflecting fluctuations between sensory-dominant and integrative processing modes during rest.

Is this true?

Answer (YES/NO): NO